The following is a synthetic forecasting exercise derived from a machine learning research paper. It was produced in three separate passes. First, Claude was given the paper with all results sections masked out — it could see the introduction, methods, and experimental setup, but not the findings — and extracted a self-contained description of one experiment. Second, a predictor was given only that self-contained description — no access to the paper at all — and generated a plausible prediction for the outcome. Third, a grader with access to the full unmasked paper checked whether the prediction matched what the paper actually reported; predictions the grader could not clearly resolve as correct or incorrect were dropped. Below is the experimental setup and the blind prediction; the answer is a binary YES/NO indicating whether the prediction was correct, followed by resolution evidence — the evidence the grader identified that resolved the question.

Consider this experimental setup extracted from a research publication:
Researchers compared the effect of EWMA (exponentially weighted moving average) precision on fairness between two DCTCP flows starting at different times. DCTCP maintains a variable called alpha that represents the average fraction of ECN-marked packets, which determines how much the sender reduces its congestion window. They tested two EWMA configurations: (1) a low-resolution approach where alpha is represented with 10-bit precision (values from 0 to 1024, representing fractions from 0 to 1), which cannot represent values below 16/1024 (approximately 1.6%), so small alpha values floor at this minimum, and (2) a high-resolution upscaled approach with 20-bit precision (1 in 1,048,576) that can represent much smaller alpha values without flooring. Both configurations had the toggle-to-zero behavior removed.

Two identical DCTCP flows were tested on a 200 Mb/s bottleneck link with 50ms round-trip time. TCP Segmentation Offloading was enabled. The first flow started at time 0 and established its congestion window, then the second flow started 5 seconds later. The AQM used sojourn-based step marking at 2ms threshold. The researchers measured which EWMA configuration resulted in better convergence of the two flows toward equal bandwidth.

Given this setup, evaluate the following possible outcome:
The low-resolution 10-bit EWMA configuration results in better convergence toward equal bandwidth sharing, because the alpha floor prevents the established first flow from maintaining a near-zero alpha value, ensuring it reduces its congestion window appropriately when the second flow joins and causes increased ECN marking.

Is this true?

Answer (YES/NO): YES